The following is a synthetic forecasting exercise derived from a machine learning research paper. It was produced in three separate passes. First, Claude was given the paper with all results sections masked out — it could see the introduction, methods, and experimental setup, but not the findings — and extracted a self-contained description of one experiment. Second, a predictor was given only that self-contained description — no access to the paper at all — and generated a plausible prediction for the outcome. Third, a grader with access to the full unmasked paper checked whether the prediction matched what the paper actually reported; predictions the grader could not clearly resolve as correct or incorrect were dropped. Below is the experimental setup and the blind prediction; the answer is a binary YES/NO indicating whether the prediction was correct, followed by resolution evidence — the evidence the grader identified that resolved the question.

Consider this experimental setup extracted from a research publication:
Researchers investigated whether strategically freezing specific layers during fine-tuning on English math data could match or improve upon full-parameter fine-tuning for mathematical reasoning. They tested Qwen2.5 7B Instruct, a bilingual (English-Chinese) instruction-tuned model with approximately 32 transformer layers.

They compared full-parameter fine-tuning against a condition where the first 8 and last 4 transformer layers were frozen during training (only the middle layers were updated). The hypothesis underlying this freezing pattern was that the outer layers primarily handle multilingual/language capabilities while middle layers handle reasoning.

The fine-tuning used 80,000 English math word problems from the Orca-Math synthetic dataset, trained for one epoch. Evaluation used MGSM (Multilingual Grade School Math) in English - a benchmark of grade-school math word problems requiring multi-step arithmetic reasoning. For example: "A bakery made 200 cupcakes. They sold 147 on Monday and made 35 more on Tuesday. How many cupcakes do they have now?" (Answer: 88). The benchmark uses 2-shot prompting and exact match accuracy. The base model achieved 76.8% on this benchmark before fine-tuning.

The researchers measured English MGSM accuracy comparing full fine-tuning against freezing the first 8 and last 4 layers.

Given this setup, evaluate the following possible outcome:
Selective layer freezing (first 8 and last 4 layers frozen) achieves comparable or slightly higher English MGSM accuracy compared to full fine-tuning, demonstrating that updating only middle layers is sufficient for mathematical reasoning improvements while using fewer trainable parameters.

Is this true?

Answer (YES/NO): YES